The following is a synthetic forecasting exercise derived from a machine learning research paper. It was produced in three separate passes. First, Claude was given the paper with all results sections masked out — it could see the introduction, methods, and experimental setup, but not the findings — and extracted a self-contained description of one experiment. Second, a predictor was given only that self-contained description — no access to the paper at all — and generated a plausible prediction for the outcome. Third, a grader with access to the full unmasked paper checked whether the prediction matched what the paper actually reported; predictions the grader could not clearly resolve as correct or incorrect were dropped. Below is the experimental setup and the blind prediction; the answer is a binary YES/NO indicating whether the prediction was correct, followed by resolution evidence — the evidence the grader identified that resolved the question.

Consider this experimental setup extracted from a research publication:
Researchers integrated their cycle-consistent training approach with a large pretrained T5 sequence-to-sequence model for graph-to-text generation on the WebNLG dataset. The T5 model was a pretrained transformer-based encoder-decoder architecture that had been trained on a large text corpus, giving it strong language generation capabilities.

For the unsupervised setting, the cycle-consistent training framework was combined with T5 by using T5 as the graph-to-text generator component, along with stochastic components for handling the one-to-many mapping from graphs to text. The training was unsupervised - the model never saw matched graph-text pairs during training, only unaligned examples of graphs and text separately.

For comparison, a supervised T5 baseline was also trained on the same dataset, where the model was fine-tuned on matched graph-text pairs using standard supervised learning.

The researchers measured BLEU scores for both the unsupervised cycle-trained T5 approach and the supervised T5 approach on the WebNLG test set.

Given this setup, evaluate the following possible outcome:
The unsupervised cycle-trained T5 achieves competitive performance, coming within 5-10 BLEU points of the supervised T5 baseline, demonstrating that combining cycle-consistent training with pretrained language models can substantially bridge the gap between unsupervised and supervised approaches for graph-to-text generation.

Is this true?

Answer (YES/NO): NO